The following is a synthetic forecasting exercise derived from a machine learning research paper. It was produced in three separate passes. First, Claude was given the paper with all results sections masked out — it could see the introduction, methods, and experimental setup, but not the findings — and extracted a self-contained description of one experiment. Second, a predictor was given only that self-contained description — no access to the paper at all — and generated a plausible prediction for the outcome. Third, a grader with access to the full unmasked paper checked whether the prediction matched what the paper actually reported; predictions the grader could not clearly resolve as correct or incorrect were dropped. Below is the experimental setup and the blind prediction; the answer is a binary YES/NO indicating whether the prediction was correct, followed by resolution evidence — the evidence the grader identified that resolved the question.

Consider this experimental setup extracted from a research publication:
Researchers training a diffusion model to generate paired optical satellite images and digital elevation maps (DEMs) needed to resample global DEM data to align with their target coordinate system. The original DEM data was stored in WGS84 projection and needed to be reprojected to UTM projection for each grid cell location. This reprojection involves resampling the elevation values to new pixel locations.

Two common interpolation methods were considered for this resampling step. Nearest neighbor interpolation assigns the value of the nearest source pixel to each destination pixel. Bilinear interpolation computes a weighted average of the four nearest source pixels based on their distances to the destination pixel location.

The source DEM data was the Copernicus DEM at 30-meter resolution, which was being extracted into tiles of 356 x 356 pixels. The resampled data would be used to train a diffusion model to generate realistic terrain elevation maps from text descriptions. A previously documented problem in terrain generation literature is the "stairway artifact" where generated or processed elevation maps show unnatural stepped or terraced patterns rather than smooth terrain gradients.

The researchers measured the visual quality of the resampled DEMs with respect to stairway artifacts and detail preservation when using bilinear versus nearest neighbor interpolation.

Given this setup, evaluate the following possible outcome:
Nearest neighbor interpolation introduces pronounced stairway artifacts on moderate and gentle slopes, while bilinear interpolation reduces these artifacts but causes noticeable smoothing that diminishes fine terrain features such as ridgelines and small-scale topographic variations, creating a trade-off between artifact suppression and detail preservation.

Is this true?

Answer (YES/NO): NO